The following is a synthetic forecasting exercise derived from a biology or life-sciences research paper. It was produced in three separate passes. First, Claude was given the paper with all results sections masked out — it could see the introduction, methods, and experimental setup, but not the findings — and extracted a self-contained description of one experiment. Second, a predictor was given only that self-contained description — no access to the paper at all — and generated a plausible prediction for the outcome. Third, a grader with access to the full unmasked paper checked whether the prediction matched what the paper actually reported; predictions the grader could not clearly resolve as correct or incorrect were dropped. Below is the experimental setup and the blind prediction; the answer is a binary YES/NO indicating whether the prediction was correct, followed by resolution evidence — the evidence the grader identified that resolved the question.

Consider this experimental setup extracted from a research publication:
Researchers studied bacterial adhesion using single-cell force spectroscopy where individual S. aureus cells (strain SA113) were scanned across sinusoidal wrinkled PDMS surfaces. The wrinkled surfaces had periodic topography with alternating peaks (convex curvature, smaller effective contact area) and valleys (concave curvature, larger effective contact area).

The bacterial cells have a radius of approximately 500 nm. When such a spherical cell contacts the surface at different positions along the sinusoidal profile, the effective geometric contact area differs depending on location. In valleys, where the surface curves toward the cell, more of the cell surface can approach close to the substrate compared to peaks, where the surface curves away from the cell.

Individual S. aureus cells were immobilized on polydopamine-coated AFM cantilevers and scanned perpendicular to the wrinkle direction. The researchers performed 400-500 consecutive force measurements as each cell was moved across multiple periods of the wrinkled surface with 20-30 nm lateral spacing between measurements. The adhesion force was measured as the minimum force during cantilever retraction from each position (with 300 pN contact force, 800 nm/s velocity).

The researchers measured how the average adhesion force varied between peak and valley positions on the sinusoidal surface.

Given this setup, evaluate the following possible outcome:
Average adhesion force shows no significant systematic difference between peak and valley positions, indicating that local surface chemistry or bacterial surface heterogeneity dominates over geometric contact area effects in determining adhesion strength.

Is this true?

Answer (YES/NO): NO